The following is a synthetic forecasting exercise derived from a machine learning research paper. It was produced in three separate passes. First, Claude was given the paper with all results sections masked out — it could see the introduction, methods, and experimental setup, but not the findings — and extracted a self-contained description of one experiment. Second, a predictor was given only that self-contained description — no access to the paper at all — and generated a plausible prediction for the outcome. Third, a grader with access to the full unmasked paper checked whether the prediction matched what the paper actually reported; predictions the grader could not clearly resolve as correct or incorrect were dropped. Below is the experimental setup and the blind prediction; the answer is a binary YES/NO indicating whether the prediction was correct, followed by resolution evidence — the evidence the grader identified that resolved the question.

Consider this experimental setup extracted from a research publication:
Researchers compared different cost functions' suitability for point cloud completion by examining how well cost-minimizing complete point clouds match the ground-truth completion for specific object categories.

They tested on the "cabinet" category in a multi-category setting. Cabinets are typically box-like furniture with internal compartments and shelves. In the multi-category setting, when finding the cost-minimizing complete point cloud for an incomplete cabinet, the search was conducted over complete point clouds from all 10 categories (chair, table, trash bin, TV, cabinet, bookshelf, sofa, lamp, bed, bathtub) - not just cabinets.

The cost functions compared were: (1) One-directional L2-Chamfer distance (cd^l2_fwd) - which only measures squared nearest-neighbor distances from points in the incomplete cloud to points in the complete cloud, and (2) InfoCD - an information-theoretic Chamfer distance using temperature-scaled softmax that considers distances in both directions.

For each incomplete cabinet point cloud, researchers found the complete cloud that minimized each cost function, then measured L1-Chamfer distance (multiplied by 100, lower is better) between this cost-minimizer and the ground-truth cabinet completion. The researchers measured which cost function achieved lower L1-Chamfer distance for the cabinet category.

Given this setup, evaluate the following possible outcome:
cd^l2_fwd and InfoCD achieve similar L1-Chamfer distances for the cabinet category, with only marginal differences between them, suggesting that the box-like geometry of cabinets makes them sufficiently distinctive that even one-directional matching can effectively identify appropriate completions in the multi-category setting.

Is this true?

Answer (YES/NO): NO